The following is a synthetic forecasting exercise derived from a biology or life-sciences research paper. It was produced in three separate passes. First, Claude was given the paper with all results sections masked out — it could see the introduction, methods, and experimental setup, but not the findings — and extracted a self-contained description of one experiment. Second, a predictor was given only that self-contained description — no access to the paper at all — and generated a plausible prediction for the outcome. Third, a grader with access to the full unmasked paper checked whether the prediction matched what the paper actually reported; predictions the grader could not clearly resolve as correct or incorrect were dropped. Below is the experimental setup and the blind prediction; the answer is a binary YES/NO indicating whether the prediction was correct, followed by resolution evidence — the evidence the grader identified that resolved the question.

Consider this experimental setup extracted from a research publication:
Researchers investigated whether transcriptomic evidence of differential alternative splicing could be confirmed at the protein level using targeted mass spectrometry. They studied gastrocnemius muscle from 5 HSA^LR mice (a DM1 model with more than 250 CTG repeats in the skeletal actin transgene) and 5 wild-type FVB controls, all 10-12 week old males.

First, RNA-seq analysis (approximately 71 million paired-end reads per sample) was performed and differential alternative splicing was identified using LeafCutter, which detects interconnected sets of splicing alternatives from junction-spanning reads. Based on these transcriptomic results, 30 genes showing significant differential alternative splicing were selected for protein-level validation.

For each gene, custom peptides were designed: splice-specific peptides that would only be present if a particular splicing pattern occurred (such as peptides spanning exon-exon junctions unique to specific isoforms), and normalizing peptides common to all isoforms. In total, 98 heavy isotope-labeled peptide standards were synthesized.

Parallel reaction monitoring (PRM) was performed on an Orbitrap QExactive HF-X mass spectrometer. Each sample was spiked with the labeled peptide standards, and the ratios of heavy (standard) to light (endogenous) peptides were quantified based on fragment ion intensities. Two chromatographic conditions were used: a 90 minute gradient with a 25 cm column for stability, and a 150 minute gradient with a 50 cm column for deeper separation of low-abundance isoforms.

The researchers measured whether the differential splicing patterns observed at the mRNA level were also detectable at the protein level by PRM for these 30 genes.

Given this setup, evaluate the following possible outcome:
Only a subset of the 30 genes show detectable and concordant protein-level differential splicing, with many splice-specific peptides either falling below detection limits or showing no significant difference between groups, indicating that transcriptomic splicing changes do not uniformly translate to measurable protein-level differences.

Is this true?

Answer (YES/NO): NO